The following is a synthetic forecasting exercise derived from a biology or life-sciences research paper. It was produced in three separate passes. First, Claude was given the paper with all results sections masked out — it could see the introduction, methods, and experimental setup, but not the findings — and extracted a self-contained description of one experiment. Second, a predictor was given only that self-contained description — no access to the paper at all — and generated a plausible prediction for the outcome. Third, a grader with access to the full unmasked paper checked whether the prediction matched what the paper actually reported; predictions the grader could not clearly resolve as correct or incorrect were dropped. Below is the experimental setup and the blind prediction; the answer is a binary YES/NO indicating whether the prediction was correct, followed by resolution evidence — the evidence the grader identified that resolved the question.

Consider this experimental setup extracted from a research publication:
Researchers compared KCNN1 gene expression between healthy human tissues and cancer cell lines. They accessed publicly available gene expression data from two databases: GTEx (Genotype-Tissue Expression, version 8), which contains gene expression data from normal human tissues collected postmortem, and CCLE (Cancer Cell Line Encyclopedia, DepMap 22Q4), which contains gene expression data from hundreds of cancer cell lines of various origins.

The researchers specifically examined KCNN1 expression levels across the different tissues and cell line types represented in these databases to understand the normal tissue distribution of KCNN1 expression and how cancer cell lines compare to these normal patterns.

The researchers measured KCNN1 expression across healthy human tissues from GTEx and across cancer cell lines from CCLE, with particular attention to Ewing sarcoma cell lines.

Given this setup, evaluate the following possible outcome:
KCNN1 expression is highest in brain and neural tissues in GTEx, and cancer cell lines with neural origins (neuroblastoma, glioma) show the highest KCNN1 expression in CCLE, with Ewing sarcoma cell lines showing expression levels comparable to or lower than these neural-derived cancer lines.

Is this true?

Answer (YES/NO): NO